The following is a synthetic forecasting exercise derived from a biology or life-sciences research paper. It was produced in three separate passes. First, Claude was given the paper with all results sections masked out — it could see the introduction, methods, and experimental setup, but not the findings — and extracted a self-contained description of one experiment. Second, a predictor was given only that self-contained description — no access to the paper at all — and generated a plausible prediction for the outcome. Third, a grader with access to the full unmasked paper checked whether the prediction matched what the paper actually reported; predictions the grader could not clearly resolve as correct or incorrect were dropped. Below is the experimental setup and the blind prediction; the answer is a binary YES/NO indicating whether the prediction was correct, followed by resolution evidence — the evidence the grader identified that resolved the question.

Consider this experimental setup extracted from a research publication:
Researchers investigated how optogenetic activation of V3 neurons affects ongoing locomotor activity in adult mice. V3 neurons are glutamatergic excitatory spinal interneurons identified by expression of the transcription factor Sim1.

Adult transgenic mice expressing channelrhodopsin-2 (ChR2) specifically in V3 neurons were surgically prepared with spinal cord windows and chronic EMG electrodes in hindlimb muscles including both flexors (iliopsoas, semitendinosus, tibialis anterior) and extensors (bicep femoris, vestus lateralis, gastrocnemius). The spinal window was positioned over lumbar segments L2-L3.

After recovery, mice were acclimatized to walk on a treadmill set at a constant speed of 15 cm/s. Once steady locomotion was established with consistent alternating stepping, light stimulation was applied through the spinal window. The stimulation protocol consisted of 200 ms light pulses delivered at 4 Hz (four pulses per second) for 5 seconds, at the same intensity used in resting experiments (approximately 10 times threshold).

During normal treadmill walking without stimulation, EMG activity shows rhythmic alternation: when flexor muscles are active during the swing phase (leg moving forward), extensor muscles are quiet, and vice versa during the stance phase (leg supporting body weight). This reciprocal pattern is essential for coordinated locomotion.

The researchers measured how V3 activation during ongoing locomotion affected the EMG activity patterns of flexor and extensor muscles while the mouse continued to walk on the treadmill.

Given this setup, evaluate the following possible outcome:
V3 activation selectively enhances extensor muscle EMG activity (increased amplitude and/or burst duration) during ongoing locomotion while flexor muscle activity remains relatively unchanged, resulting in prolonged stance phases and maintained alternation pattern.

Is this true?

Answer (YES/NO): NO